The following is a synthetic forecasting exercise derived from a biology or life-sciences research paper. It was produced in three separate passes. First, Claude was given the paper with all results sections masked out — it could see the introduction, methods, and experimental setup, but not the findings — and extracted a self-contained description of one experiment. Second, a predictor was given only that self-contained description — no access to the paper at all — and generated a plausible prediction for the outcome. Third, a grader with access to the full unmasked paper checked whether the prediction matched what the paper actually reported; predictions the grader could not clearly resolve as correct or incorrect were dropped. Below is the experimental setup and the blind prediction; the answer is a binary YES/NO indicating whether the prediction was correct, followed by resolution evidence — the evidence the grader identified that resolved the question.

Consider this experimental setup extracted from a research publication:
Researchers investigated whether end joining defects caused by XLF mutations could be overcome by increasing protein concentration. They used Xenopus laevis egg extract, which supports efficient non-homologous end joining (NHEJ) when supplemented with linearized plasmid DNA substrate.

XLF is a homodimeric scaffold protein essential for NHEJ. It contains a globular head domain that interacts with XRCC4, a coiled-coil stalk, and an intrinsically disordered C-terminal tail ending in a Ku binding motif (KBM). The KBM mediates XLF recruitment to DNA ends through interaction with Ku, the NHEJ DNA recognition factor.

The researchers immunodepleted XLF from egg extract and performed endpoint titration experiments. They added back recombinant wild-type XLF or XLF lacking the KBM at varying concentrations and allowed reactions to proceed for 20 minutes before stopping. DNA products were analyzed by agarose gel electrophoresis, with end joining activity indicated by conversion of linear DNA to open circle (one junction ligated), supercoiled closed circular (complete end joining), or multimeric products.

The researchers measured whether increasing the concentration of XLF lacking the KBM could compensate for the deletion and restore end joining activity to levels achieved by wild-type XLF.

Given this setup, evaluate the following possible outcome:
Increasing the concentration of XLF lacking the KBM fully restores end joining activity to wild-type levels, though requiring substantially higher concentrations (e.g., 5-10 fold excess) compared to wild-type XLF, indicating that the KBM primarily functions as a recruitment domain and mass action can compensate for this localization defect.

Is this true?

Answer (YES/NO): NO